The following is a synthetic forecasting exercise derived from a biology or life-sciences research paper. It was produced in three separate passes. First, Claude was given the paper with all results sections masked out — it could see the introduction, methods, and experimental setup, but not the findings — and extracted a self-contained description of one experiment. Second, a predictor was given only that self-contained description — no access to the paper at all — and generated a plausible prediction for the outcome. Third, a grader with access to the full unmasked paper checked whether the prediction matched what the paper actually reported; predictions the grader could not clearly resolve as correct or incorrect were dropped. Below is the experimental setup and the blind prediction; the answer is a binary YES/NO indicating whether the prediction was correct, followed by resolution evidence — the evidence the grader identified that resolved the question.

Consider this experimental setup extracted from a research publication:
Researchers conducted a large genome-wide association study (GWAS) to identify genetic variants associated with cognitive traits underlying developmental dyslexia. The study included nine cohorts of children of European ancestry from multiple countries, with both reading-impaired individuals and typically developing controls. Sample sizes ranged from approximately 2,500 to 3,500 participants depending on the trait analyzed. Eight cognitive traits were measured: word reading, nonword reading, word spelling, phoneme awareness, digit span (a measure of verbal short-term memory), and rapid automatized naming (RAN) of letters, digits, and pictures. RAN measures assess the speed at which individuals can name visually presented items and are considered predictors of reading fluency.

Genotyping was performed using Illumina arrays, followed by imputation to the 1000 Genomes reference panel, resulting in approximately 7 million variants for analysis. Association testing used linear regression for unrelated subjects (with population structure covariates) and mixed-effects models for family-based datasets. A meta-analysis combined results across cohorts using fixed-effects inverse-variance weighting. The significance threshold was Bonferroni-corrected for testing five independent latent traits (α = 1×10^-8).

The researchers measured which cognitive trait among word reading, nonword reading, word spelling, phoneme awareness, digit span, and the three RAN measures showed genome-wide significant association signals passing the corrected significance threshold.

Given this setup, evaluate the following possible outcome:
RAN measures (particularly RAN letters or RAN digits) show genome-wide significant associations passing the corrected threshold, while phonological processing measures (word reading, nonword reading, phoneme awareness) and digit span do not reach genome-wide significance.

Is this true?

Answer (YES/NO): YES